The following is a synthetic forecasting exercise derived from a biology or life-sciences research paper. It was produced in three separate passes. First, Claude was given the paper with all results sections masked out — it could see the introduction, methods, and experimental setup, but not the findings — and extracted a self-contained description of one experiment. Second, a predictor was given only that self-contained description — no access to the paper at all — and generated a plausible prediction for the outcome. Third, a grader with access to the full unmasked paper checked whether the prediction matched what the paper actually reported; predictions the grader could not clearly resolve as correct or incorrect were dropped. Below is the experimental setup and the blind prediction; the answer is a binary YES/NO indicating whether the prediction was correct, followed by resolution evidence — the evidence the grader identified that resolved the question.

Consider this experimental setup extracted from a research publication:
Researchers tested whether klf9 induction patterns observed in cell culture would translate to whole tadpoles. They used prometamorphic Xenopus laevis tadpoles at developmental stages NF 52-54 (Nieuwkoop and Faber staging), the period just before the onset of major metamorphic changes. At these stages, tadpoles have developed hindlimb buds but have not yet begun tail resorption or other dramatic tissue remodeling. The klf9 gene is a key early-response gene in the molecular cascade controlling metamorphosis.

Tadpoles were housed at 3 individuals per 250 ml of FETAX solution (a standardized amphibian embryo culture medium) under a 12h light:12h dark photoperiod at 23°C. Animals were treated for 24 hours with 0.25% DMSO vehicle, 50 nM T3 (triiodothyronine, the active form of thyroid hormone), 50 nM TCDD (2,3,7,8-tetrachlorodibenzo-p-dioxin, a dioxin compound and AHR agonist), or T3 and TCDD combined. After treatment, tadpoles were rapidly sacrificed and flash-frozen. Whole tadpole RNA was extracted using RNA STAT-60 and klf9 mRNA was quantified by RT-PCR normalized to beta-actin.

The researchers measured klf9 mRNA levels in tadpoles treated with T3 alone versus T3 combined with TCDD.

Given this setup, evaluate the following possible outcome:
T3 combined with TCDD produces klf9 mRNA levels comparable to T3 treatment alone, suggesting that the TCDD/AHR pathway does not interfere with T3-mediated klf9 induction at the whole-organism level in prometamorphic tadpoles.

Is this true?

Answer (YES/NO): NO